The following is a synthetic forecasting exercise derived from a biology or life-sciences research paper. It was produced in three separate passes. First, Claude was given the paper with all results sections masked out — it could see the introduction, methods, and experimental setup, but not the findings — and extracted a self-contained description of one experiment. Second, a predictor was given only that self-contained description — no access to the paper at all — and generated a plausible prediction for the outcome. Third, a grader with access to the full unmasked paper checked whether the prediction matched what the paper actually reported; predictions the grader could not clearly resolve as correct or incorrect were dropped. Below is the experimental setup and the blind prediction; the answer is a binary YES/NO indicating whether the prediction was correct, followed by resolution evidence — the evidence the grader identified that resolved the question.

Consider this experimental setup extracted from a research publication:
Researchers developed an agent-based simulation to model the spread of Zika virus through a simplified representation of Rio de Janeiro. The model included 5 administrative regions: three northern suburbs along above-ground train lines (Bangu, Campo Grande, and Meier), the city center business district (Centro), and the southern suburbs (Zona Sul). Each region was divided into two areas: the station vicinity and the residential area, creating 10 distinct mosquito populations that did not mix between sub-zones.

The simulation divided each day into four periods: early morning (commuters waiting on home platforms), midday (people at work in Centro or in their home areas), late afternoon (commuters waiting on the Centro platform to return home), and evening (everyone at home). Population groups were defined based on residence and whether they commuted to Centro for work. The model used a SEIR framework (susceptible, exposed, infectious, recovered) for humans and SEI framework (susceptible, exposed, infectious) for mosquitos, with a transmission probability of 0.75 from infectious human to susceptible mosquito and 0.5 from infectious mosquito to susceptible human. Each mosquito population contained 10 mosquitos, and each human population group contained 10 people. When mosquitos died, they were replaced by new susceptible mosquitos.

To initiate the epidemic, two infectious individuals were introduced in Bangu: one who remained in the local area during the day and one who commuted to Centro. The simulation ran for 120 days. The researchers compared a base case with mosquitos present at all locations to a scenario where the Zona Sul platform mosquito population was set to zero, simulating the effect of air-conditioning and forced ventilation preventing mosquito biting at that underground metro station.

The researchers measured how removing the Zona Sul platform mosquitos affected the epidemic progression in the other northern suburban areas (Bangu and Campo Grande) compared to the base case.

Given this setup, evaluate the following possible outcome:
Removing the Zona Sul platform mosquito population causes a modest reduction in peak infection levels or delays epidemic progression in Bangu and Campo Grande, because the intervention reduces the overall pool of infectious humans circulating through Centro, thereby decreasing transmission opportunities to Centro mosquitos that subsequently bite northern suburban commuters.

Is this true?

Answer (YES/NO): NO